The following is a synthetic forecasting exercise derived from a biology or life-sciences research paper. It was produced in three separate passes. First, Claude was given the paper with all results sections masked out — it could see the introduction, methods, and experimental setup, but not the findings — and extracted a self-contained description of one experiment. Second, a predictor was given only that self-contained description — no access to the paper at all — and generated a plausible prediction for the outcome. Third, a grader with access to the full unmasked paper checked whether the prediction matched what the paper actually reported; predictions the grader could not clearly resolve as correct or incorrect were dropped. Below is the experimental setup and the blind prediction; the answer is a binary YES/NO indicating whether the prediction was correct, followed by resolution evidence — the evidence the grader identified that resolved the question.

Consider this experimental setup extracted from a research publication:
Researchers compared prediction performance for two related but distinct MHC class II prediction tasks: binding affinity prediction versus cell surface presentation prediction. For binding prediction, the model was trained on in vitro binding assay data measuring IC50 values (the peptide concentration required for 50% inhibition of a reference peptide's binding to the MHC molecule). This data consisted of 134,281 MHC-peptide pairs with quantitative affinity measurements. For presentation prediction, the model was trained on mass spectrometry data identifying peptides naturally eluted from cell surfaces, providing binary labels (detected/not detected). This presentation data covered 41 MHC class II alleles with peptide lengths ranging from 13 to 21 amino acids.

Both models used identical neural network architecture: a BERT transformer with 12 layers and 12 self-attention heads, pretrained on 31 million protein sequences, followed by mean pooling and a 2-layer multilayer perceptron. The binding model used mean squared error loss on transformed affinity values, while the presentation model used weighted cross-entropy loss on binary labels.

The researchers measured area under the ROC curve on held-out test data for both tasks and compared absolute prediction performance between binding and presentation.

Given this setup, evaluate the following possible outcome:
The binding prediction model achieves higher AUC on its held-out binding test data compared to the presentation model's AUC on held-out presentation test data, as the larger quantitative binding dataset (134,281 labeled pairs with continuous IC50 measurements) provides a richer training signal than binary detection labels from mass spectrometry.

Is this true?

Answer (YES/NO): NO